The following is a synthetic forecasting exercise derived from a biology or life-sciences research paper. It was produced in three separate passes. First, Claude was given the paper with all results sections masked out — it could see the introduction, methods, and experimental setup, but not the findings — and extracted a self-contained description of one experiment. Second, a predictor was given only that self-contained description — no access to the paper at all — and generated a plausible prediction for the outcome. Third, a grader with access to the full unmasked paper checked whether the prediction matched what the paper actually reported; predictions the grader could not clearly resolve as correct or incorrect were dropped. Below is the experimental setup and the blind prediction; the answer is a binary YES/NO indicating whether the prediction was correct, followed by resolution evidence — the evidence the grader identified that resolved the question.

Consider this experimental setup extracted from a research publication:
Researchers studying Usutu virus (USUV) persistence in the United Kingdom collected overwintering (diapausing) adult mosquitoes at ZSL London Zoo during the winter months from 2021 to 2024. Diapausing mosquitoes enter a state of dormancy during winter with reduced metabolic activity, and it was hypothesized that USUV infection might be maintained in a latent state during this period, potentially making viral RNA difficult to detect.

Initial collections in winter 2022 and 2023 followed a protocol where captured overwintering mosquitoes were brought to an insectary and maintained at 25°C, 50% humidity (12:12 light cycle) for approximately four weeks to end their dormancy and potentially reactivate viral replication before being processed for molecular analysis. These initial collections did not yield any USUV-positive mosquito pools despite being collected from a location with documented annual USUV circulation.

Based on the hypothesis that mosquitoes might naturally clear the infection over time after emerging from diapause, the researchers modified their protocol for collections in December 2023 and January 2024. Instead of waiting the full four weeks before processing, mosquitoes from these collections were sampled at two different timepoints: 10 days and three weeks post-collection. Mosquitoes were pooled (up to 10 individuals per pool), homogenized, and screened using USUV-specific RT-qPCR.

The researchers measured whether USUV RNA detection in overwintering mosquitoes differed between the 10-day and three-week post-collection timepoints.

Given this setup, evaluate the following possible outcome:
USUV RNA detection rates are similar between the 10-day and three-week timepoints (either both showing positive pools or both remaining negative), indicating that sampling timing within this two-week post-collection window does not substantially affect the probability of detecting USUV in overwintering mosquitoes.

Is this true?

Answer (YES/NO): YES